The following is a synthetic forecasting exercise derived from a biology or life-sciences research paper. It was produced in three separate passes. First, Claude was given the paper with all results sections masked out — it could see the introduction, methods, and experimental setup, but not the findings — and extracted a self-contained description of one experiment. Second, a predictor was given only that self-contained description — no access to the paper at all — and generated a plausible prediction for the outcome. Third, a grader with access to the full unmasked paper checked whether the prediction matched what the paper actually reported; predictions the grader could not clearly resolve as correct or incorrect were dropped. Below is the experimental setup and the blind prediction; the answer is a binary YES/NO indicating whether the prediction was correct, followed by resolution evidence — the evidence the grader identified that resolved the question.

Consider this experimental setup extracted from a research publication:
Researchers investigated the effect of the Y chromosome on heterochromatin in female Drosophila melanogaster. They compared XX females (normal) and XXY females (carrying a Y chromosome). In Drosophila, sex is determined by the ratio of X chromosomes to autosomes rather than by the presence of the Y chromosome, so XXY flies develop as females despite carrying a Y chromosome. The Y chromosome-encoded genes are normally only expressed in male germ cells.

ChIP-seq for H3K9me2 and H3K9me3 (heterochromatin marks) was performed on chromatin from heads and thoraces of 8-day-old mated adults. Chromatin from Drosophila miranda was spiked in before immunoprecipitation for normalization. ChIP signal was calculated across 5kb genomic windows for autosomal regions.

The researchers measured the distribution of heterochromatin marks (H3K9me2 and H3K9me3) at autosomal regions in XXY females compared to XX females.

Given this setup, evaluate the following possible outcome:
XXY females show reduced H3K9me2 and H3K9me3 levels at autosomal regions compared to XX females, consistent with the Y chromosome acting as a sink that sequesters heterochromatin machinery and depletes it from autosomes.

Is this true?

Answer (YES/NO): YES